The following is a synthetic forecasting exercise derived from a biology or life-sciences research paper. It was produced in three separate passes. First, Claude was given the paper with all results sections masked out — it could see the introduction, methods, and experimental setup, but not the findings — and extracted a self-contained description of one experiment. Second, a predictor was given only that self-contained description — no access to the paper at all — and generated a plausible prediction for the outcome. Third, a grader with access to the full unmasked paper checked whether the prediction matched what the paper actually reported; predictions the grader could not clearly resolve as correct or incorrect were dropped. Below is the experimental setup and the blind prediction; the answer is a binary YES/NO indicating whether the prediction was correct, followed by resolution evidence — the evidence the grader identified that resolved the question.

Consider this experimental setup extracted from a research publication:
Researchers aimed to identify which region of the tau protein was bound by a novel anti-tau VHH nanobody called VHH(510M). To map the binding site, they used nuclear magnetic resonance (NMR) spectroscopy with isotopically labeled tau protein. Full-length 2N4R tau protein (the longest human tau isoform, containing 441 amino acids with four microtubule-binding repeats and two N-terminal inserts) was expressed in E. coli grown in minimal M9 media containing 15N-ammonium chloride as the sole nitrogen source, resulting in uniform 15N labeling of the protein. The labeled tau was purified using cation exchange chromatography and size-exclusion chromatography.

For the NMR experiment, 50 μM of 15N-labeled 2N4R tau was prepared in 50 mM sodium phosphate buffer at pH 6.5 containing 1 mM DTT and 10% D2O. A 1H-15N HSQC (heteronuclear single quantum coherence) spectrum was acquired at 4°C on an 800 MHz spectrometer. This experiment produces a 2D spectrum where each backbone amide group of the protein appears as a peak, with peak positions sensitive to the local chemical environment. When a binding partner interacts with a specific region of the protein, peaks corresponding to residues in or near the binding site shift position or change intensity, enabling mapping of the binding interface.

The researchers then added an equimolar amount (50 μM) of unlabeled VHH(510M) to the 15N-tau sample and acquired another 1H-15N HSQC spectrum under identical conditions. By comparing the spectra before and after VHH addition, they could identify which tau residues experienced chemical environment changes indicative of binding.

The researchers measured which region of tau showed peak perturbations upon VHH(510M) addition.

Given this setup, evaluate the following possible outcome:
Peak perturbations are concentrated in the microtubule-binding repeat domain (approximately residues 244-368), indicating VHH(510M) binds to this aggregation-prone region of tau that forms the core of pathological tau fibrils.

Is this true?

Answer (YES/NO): NO